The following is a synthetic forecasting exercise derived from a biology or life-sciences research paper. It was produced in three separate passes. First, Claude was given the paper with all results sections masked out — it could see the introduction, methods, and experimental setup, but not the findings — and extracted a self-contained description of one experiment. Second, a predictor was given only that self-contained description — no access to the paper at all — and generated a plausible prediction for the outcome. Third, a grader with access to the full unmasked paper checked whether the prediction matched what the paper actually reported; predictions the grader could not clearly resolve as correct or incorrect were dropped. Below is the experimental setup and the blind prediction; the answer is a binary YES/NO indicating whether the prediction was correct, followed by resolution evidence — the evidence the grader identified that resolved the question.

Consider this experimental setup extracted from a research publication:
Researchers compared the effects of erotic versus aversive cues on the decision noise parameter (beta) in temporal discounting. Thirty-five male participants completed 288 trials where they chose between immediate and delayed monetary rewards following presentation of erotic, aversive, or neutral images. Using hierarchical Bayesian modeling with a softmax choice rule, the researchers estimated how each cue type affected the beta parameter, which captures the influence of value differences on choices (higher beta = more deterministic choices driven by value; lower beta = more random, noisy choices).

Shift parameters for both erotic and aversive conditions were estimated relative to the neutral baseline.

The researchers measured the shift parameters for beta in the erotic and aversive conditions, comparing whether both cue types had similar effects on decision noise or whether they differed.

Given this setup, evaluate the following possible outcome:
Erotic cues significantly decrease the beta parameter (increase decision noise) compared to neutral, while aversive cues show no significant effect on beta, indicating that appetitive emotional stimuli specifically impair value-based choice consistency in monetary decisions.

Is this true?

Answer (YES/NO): NO